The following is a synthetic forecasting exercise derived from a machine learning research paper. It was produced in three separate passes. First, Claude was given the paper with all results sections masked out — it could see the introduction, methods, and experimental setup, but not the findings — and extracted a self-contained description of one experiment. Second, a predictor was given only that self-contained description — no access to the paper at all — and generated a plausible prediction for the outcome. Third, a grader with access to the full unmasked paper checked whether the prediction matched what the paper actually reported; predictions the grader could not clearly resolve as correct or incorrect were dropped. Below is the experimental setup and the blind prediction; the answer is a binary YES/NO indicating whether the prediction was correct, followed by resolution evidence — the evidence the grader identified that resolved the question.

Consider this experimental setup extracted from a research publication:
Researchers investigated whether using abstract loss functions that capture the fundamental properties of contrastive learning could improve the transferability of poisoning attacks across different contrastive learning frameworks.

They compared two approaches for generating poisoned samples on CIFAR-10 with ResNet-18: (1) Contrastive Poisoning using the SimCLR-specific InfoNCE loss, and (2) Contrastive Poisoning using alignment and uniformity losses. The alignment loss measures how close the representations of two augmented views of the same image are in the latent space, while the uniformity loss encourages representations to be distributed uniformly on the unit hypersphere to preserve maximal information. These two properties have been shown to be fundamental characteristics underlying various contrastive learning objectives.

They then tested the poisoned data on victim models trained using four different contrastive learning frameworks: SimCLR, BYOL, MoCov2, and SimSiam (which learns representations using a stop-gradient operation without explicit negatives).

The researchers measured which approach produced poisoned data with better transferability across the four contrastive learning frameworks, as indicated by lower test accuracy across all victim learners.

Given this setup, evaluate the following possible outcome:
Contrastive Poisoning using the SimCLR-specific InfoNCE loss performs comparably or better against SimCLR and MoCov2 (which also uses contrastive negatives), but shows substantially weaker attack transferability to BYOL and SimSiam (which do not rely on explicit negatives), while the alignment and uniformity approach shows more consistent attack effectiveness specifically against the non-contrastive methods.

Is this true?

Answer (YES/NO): NO